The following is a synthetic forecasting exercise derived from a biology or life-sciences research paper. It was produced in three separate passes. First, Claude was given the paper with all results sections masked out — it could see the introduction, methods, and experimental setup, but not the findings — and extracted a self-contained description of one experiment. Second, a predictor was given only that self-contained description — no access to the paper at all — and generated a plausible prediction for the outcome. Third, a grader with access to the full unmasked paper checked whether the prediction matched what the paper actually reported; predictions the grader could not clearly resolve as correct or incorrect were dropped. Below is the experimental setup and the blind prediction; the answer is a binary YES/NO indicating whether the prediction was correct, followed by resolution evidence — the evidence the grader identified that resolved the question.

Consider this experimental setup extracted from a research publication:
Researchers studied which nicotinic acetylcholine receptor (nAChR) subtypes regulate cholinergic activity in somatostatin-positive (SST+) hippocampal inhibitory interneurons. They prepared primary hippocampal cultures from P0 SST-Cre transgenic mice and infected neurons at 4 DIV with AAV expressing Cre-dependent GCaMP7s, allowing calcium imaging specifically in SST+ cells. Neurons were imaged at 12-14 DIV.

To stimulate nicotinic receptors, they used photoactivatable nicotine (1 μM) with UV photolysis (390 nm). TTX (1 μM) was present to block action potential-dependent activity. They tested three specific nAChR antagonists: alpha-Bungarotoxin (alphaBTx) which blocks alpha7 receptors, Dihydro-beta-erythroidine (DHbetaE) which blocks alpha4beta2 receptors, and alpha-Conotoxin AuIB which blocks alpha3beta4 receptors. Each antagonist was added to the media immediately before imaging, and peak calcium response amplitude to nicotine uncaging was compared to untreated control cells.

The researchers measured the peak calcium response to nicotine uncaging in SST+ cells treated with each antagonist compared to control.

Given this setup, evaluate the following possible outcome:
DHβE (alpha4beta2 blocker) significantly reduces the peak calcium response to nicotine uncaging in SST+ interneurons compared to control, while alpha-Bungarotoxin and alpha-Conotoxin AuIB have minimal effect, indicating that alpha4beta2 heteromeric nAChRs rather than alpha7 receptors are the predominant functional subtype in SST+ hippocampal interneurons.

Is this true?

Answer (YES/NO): YES